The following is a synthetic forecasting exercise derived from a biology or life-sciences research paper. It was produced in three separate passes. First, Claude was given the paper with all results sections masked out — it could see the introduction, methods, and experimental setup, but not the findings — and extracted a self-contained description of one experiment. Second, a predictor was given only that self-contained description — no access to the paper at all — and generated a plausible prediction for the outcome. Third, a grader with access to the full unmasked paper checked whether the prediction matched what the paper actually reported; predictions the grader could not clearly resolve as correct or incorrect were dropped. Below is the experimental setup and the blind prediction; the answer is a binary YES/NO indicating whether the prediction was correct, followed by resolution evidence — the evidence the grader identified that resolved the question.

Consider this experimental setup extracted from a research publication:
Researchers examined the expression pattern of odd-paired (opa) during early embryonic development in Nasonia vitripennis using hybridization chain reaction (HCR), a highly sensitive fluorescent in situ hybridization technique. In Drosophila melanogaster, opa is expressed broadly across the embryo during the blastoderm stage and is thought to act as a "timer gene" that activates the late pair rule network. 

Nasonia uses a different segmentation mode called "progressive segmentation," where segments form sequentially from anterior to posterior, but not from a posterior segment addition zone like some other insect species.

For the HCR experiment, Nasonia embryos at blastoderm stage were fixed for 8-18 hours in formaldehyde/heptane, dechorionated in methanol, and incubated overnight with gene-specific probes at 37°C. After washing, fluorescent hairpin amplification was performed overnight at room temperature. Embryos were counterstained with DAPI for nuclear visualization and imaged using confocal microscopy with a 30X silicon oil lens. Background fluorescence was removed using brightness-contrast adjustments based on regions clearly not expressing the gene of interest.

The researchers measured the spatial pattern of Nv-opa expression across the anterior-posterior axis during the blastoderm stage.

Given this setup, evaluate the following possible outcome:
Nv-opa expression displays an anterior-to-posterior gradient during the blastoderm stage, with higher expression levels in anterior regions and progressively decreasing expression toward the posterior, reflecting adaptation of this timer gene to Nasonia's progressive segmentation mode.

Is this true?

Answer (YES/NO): NO